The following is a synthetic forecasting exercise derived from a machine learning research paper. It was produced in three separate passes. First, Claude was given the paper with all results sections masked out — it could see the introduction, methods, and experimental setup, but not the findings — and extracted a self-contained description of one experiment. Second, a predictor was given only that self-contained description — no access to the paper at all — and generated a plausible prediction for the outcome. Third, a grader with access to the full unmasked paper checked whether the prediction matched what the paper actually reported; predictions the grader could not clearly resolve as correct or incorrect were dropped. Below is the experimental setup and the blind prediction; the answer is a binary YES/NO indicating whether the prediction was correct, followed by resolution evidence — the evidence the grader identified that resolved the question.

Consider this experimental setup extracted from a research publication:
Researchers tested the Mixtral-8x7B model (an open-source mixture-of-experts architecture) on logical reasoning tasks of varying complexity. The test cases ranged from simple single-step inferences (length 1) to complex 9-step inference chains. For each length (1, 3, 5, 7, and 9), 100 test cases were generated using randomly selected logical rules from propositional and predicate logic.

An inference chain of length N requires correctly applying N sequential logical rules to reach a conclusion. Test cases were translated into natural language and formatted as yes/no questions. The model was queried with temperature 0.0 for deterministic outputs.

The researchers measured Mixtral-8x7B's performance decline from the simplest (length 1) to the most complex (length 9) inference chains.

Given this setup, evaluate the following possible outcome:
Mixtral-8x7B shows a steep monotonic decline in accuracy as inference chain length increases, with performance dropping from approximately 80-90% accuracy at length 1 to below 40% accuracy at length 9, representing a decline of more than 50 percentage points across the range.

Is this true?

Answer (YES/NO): NO